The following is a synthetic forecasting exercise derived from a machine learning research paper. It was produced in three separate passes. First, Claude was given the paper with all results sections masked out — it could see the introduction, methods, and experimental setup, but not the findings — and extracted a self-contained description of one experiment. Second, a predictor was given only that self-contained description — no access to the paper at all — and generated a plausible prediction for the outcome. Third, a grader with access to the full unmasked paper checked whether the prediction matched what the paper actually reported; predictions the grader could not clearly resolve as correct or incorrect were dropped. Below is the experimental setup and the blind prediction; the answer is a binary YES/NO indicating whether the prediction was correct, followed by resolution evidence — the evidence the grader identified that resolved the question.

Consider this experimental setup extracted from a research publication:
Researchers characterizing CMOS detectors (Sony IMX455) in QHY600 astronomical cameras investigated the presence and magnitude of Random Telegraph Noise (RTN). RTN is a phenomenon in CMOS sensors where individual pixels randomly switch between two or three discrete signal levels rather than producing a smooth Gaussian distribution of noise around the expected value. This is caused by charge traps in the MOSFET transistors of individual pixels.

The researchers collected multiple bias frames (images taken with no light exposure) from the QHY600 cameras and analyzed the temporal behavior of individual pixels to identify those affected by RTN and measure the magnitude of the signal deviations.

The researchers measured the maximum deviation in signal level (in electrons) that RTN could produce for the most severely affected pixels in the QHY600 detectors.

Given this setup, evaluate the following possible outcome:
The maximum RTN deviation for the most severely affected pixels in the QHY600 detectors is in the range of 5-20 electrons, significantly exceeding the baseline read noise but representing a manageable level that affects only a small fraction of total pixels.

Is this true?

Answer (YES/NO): NO